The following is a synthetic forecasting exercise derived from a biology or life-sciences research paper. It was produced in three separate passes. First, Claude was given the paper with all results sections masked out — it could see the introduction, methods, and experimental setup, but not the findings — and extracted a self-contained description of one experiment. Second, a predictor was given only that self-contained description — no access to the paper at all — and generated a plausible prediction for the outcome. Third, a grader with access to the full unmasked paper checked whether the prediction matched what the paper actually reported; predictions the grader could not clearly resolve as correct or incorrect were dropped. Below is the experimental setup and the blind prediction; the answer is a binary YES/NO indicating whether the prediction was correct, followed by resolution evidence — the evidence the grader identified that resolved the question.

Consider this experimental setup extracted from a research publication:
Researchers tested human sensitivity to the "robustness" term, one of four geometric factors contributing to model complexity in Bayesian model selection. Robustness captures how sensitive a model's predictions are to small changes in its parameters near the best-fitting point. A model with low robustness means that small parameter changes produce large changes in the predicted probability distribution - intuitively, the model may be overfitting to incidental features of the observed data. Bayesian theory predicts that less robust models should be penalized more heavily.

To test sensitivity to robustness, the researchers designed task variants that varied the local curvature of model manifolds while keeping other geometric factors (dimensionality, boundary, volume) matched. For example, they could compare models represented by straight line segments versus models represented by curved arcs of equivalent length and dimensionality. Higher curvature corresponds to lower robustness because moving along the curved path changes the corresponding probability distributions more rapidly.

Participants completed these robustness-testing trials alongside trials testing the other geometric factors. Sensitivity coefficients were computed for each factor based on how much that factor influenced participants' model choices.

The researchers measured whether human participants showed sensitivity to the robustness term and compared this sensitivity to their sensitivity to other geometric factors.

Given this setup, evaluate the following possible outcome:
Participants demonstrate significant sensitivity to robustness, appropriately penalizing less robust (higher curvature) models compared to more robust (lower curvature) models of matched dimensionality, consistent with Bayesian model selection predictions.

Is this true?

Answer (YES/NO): YES